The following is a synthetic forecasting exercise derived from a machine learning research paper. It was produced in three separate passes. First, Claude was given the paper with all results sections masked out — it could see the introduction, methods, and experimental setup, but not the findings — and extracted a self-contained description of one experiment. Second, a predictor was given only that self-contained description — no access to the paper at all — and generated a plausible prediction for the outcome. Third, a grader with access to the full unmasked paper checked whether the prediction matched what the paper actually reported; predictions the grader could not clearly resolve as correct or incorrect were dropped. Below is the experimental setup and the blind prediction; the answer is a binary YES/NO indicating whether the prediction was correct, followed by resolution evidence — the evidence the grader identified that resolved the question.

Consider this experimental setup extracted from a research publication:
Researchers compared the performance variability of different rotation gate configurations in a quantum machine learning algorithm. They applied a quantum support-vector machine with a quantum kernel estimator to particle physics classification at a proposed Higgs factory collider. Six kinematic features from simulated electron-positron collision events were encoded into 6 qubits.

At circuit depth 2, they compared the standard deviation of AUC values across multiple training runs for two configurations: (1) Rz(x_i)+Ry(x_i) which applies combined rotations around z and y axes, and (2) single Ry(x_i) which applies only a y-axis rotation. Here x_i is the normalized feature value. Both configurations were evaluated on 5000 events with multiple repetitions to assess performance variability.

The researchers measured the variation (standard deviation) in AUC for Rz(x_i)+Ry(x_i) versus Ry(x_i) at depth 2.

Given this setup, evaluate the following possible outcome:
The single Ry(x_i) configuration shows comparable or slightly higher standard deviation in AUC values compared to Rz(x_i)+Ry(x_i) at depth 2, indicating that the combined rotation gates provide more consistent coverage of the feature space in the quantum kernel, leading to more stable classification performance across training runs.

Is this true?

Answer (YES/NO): NO